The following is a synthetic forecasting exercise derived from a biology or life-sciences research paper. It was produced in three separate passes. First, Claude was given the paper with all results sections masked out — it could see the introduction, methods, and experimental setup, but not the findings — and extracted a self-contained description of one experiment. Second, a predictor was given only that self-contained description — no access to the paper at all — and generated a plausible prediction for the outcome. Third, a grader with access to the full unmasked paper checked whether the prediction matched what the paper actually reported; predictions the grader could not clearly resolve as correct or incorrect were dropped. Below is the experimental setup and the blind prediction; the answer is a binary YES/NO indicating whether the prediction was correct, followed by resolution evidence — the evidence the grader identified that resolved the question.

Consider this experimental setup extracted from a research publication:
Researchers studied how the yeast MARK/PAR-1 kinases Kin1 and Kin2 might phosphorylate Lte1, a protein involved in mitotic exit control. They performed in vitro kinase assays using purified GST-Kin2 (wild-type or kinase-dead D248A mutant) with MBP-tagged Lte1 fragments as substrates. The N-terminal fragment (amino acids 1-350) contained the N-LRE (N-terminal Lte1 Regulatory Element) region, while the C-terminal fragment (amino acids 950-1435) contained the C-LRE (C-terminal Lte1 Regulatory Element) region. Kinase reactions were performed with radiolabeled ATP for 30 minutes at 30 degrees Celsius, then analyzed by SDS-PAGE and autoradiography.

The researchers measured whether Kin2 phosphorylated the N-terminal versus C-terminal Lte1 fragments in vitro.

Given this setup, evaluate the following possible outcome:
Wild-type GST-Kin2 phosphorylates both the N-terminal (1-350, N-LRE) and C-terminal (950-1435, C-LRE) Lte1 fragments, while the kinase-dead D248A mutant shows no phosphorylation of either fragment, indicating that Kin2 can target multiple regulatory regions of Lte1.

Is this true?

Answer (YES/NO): NO